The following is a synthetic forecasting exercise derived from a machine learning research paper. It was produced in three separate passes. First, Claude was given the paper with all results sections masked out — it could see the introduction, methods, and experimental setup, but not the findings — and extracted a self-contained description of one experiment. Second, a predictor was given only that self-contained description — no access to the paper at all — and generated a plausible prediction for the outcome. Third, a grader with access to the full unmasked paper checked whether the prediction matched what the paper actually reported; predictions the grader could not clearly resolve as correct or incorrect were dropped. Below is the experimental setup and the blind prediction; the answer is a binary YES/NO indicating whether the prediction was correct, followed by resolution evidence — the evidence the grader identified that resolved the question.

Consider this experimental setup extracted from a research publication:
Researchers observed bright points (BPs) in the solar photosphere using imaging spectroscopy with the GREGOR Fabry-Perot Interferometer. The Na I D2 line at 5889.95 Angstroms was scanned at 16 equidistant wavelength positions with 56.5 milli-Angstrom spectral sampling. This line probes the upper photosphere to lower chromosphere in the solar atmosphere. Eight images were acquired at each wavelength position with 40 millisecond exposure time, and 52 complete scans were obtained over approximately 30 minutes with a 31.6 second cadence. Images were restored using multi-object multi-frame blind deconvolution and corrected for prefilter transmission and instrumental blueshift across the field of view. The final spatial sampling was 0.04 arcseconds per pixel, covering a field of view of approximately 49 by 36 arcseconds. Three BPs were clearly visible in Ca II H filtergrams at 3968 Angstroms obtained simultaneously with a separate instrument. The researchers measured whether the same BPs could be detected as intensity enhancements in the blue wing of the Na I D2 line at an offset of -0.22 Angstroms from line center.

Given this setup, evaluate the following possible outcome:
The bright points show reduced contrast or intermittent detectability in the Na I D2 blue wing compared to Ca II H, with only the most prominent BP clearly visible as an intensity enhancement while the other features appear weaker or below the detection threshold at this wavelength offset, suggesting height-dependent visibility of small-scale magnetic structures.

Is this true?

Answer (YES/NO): NO